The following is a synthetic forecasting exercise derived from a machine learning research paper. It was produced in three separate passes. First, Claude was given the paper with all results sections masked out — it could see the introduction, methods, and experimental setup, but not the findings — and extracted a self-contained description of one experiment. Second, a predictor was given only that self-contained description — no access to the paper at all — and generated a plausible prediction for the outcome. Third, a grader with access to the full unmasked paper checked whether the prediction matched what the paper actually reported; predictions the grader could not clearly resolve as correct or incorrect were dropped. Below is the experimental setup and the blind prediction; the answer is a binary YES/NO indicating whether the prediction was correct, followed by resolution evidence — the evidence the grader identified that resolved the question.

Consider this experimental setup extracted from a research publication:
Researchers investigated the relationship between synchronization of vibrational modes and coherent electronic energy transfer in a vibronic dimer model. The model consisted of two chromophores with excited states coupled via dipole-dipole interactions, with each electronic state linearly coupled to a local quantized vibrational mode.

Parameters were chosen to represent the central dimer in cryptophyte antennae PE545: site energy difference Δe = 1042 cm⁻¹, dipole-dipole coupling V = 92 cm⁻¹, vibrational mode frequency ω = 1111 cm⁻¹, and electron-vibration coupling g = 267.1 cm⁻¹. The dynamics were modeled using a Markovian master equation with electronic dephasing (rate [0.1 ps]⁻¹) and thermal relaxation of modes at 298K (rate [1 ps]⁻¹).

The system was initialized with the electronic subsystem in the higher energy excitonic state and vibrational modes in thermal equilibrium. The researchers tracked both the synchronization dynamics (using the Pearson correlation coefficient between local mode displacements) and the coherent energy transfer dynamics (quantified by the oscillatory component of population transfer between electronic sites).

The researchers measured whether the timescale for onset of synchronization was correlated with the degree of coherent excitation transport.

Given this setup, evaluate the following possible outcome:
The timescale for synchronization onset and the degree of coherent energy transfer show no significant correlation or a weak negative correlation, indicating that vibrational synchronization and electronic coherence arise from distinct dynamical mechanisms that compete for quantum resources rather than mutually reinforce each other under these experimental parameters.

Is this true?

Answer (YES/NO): NO